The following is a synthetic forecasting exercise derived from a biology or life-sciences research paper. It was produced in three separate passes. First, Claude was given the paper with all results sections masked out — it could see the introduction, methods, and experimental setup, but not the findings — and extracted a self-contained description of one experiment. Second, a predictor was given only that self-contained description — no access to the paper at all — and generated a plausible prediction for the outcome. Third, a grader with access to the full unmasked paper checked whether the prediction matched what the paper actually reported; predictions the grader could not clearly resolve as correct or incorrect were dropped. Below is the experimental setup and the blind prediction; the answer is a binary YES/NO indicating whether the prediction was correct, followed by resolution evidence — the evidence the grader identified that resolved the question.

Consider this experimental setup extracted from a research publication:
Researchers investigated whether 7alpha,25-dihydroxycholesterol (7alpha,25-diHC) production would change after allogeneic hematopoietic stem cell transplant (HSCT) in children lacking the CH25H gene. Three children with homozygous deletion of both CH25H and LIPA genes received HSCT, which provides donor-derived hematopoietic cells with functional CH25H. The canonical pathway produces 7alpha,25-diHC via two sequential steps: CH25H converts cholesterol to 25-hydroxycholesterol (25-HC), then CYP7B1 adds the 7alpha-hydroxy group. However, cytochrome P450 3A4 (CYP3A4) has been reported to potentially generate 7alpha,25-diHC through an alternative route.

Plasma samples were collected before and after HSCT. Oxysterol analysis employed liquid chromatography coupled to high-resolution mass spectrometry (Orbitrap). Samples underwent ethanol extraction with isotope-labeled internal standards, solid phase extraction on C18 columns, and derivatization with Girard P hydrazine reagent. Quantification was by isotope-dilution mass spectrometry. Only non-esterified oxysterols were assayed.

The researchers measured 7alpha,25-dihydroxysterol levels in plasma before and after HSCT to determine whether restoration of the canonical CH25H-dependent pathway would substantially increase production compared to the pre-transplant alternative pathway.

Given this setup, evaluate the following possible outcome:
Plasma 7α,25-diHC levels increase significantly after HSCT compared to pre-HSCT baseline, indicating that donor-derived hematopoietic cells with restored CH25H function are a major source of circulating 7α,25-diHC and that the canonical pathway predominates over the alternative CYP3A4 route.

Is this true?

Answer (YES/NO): NO